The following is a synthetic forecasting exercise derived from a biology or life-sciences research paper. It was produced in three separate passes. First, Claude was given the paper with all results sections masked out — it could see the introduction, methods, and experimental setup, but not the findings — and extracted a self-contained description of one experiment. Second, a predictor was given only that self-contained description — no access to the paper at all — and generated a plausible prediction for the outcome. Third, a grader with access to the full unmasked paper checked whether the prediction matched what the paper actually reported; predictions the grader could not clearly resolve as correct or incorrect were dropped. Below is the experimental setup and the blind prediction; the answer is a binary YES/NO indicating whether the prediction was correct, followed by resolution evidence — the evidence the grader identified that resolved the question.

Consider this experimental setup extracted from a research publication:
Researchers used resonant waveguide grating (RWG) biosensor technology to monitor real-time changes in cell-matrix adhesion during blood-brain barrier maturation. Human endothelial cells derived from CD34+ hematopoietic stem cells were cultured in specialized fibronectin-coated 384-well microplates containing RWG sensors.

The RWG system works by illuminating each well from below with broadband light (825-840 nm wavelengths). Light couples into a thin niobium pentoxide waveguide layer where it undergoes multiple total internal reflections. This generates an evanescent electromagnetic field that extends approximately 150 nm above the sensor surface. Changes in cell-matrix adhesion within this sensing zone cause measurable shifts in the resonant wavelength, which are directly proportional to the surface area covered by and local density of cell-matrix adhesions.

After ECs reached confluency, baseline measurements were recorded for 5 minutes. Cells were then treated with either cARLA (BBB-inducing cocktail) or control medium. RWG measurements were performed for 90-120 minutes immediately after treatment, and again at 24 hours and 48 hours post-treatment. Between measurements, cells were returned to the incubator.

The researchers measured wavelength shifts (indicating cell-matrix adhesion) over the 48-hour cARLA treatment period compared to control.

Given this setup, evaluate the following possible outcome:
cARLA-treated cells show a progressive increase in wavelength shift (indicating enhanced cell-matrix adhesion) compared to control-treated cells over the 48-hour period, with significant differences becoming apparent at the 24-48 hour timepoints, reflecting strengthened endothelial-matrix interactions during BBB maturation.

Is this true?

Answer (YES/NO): NO